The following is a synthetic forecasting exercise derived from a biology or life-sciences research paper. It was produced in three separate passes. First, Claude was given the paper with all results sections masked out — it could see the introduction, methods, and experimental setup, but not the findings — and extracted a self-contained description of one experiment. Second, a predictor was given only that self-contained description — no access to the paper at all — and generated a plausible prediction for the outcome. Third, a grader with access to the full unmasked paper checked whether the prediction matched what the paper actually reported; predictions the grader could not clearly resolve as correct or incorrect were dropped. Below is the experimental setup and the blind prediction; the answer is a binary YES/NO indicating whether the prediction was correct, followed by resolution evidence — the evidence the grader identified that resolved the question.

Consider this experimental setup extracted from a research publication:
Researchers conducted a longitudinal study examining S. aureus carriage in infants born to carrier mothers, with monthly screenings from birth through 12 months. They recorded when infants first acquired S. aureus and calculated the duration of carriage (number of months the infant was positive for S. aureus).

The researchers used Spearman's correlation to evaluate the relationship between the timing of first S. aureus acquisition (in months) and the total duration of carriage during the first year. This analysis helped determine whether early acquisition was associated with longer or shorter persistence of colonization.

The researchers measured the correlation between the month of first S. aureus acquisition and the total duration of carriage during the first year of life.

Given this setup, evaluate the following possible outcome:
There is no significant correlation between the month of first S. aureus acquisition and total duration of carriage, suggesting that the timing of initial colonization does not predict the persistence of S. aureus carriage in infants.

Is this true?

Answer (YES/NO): NO